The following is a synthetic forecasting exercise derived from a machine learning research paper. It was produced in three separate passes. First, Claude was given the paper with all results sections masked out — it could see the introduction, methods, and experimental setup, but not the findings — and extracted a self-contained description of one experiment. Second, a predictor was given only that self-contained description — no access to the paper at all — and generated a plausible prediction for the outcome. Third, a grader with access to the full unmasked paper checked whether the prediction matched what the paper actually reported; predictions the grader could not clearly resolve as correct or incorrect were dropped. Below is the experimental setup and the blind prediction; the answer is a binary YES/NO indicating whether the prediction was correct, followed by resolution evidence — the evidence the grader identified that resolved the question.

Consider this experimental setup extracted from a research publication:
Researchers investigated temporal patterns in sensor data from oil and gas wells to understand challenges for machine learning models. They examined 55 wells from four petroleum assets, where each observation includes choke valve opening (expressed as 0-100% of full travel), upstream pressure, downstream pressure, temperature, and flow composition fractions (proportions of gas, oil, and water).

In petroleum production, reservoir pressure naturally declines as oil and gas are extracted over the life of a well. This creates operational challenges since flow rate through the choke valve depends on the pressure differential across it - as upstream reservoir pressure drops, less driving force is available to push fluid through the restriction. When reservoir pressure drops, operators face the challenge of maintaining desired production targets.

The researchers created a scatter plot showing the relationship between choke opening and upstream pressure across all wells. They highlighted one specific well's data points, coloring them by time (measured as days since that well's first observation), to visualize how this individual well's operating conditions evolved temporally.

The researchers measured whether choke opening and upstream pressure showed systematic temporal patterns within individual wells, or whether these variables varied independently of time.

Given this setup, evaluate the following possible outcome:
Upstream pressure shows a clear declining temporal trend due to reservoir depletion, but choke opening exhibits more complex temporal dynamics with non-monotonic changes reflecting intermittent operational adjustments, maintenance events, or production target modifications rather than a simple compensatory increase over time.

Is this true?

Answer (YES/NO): NO